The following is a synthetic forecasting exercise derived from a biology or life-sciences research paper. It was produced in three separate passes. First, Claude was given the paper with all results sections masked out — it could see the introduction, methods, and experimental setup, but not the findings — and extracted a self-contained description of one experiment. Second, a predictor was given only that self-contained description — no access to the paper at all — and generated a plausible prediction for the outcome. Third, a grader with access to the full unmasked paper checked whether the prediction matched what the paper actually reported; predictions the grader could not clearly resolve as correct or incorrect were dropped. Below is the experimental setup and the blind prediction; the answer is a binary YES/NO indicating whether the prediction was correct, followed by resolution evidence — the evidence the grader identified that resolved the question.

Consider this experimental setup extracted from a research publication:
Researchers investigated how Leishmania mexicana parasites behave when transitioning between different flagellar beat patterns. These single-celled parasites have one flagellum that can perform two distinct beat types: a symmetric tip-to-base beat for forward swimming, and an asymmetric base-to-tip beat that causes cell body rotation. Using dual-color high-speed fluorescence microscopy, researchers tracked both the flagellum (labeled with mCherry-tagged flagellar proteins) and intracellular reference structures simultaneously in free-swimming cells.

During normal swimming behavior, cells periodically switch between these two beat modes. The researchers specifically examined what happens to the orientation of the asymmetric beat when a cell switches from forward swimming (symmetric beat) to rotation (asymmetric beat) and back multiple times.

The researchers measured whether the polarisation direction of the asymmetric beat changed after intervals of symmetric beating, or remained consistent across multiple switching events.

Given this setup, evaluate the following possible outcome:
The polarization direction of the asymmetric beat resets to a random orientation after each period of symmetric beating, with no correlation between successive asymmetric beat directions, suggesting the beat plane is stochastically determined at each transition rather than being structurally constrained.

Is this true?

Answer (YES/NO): NO